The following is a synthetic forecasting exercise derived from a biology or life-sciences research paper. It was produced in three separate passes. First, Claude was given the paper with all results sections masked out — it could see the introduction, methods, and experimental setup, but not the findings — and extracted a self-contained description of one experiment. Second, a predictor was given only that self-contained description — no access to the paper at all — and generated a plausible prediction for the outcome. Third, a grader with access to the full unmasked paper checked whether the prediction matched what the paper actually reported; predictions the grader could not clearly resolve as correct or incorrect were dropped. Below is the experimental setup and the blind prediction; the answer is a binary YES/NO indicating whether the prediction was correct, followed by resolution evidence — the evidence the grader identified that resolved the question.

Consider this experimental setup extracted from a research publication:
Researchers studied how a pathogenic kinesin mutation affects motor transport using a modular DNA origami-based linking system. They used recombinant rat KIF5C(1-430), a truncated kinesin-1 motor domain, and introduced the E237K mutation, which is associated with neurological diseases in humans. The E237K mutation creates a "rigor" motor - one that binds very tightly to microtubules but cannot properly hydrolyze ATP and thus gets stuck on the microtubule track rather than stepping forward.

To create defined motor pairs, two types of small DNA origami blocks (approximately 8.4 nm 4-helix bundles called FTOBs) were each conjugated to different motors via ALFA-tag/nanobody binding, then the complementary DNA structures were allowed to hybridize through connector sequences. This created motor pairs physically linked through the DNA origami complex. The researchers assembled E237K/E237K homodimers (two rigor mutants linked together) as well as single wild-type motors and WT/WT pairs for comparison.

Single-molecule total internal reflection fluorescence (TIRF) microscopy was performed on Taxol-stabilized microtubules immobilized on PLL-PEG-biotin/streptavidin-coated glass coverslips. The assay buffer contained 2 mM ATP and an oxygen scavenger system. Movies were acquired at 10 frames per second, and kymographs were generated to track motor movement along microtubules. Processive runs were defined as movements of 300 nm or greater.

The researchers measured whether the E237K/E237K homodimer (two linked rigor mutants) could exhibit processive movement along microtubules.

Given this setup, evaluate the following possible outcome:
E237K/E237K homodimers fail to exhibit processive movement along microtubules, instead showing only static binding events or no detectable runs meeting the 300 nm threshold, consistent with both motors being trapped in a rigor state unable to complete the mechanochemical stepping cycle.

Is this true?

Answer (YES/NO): YES